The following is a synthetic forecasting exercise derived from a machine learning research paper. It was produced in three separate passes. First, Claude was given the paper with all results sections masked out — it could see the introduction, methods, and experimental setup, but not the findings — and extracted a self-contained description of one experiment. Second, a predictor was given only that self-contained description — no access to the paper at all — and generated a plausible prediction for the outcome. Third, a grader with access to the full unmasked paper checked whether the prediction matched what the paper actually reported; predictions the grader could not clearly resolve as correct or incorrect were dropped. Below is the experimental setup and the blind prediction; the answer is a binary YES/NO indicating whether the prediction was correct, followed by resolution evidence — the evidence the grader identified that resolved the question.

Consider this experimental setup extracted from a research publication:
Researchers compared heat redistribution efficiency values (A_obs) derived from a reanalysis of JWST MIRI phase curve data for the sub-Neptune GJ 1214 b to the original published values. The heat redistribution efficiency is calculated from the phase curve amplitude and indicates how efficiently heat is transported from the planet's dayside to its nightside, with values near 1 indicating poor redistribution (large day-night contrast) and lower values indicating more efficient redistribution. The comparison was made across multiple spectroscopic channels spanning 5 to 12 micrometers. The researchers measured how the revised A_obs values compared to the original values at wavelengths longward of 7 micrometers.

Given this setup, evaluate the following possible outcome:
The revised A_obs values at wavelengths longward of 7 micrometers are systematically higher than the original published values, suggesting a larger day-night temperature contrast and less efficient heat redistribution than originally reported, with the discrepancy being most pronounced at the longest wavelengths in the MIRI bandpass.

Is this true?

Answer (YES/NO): NO